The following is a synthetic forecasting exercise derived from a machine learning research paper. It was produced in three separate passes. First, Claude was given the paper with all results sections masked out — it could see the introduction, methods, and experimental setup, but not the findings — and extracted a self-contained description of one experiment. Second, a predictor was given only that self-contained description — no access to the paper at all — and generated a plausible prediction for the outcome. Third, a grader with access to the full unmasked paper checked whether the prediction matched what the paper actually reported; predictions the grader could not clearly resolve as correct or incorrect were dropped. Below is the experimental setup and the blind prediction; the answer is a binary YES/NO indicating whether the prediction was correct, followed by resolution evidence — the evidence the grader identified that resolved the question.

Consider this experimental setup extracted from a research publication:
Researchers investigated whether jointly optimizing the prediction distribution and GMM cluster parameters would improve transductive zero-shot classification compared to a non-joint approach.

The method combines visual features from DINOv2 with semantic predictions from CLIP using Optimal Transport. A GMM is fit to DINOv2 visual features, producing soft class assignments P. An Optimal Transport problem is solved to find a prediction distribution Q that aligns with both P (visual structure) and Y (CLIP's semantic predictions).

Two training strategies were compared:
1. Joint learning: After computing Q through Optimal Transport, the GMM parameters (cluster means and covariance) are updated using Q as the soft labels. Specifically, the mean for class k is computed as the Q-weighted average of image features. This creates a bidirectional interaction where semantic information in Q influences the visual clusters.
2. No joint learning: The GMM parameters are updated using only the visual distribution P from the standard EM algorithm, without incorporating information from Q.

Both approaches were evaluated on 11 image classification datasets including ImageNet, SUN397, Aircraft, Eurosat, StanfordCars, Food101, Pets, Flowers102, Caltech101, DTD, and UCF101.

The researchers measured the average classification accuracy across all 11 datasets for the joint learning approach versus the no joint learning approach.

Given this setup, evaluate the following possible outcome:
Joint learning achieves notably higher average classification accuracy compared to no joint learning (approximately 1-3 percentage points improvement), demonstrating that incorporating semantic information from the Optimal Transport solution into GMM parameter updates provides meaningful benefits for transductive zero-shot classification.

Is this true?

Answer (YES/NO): YES